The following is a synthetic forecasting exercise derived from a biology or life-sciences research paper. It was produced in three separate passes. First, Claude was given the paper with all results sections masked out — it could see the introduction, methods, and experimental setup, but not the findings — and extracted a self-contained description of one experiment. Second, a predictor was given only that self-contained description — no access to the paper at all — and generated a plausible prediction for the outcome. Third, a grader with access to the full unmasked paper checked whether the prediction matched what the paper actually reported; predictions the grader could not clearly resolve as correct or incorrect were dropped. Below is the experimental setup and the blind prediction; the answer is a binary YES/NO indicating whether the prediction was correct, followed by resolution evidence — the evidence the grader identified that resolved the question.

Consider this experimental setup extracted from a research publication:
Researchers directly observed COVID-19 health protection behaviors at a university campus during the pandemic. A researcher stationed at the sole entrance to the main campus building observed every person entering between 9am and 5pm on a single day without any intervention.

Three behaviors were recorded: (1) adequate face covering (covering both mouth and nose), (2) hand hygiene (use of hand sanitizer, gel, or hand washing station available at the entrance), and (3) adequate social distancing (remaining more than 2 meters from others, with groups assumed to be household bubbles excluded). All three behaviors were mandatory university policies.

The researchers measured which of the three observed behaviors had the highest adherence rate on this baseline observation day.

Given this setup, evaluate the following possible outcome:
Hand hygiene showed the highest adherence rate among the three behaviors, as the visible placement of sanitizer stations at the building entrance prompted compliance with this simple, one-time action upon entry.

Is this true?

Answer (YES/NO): NO